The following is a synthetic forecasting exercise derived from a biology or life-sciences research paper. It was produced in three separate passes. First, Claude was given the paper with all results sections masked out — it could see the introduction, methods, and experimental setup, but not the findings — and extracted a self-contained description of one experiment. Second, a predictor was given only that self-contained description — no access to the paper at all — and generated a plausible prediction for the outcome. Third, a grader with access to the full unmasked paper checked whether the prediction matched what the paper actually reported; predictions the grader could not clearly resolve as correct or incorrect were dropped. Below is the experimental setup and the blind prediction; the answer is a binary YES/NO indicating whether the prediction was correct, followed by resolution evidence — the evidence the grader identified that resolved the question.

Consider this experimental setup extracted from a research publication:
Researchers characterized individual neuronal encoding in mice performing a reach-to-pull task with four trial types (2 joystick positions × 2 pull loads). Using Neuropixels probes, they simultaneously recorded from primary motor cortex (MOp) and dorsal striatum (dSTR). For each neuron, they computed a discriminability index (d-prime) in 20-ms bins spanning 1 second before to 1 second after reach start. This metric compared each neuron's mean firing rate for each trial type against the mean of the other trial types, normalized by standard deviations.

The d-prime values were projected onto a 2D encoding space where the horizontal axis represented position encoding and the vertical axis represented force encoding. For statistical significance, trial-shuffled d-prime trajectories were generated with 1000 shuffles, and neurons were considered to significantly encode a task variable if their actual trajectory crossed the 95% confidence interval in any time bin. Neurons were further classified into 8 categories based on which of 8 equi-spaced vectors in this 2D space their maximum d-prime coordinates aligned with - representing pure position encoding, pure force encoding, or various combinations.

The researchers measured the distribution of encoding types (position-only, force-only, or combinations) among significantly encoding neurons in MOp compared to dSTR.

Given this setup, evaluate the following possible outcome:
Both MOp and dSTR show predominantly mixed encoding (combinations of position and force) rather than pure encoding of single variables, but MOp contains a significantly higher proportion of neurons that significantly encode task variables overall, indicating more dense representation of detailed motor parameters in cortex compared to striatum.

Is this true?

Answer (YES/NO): NO